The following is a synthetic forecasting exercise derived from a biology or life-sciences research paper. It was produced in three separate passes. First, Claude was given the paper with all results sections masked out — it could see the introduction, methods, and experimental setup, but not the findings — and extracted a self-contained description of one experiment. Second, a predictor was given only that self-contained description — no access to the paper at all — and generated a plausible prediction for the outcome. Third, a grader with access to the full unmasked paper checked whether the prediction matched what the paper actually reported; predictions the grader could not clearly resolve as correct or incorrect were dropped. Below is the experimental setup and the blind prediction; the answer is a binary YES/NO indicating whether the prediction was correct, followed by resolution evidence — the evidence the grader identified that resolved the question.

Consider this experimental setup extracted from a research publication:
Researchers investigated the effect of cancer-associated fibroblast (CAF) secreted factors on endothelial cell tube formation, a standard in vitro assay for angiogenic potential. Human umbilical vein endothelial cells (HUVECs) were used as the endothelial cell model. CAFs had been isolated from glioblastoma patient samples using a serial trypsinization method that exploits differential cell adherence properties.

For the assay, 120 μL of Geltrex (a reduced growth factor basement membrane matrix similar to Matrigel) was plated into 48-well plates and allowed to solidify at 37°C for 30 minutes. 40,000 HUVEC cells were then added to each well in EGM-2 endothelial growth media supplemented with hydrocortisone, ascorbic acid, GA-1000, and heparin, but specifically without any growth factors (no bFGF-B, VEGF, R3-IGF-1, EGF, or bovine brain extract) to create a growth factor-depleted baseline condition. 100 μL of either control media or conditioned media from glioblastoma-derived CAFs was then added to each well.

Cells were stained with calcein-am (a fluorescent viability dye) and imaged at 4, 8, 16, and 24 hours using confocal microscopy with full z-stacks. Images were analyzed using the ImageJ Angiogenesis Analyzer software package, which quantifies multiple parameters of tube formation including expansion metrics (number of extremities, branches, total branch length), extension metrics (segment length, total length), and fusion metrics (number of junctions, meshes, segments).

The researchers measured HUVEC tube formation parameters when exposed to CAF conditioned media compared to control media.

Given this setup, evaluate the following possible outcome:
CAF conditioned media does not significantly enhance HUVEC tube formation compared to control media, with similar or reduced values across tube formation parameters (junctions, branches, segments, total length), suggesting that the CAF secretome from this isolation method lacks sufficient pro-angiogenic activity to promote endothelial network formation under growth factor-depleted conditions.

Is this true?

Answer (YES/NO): NO